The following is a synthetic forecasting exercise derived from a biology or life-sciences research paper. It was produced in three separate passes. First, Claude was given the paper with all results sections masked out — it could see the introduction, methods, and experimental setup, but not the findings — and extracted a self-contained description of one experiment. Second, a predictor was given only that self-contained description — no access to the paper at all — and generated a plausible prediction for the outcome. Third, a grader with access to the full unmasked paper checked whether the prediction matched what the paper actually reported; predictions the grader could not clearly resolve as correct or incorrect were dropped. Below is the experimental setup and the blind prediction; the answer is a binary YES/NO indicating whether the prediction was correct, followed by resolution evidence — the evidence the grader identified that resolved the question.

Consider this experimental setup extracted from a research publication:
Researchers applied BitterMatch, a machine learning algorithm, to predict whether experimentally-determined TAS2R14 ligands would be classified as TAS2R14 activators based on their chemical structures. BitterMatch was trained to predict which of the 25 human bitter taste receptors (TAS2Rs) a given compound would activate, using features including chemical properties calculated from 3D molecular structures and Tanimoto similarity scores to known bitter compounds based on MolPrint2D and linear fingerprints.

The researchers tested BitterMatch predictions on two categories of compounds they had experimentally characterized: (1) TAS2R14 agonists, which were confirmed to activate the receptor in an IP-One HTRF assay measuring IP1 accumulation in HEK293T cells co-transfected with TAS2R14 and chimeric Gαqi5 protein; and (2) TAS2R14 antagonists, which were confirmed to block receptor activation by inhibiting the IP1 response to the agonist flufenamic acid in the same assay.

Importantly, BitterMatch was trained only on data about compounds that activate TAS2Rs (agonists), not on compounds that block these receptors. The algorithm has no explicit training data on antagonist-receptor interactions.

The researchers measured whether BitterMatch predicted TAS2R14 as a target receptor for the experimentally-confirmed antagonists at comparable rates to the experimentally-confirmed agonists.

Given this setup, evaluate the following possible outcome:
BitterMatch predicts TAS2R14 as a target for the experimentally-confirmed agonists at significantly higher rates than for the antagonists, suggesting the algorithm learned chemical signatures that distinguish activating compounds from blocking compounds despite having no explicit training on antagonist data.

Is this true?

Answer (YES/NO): NO